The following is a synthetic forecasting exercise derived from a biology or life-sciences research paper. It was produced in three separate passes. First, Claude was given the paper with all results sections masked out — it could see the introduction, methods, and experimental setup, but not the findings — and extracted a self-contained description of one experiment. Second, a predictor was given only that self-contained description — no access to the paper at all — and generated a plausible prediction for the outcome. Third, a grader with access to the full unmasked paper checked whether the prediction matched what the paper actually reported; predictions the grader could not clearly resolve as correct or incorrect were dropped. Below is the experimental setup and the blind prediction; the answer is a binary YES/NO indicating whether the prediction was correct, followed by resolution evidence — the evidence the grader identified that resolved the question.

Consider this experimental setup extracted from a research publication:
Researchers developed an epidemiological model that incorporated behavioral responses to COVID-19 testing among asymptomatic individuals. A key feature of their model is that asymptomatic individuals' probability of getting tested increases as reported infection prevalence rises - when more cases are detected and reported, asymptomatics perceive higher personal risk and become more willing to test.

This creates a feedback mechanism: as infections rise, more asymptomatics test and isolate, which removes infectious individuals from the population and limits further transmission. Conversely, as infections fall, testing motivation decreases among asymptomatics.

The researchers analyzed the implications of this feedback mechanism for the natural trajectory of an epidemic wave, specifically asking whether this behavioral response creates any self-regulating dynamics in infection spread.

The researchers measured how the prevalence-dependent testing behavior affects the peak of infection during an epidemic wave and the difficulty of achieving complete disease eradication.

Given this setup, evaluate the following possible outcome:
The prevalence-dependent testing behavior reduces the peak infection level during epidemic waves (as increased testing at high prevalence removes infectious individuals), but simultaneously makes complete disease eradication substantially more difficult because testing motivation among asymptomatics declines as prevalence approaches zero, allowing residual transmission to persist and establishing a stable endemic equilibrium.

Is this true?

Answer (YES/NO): NO